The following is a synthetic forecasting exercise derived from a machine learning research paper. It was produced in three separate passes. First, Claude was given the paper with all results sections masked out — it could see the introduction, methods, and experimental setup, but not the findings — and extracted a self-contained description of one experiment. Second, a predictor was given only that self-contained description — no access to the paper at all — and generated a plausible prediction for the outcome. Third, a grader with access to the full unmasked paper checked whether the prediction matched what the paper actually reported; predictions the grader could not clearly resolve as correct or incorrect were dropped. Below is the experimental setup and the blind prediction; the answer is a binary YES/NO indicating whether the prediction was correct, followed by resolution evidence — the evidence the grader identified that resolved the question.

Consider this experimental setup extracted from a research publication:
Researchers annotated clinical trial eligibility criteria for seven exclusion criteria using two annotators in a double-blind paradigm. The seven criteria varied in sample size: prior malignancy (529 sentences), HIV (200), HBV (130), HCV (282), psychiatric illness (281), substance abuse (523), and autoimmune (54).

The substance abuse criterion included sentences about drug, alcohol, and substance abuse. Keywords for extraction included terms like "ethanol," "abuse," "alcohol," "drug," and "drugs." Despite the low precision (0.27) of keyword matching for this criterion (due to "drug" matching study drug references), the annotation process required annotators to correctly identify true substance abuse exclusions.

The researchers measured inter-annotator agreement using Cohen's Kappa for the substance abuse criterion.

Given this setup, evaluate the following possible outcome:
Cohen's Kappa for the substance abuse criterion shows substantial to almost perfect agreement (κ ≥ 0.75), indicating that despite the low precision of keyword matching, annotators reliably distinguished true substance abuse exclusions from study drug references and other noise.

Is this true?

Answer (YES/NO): YES